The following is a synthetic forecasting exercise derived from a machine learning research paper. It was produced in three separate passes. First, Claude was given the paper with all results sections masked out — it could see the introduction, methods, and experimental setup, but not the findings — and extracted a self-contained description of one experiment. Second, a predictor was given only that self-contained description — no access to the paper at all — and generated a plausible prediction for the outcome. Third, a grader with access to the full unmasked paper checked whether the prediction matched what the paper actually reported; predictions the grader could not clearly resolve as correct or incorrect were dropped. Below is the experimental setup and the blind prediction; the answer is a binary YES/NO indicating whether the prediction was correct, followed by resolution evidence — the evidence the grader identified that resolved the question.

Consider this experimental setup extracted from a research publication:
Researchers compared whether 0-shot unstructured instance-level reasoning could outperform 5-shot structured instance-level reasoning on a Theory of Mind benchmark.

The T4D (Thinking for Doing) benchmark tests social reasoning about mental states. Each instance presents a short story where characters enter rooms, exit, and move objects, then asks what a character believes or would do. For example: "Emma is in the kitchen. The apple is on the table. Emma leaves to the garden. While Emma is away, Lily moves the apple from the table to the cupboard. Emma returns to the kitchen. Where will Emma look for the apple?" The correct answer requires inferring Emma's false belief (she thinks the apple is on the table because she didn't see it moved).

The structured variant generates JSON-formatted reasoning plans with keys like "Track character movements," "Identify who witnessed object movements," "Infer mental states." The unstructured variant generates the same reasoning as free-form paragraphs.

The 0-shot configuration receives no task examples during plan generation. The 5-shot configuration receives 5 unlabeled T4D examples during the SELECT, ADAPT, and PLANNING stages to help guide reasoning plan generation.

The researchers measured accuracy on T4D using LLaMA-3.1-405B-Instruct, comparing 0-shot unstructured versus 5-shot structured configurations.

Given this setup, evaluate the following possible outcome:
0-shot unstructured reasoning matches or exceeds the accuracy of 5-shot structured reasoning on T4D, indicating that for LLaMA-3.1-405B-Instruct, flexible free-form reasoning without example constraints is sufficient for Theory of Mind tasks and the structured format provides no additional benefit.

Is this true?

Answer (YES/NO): YES